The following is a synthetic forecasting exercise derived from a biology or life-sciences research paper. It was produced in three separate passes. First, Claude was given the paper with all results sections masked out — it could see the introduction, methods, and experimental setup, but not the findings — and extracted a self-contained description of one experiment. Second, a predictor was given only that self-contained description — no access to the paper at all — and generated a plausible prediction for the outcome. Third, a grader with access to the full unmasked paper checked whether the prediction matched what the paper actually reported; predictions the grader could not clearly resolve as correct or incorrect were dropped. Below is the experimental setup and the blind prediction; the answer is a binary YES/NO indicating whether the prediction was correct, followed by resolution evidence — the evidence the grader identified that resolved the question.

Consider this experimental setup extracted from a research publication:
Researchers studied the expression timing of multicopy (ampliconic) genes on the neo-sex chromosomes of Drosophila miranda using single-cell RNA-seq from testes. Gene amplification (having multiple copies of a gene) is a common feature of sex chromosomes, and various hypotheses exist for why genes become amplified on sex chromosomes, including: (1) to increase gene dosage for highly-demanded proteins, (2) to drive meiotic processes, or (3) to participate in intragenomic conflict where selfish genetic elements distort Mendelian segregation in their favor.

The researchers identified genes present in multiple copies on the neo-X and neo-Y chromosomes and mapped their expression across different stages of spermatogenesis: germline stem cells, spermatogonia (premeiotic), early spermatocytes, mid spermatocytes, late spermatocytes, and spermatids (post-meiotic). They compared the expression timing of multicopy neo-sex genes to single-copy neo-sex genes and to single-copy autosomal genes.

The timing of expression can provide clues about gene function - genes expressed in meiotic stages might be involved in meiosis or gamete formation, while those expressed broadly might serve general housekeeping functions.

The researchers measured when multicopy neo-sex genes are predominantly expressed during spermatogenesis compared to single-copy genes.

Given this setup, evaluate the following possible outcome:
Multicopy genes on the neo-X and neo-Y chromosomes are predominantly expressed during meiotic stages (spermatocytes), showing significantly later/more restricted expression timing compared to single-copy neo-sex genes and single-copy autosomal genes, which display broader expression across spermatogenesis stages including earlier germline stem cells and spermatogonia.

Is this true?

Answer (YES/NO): YES